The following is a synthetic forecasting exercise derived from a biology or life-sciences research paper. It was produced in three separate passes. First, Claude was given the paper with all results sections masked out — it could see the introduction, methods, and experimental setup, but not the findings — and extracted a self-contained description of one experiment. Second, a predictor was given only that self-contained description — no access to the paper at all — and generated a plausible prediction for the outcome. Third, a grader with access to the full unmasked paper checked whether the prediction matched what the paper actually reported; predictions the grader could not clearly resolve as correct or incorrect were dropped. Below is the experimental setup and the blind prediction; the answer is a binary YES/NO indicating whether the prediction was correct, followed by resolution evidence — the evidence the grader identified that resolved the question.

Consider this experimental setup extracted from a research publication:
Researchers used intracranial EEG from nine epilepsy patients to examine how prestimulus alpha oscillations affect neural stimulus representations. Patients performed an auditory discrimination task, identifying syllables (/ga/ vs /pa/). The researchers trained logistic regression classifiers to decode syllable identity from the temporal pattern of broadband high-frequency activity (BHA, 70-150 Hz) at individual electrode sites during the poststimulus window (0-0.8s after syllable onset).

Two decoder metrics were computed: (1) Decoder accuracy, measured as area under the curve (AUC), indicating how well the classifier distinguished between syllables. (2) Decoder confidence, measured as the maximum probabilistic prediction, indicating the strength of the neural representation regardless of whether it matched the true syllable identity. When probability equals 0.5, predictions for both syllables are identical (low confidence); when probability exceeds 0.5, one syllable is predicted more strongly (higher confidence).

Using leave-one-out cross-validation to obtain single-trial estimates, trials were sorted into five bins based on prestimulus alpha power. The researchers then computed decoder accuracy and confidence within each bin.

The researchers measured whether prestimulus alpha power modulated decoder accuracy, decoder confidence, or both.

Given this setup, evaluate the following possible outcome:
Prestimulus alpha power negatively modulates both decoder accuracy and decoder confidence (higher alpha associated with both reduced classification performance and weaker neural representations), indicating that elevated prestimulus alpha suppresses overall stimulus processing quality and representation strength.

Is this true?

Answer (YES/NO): NO